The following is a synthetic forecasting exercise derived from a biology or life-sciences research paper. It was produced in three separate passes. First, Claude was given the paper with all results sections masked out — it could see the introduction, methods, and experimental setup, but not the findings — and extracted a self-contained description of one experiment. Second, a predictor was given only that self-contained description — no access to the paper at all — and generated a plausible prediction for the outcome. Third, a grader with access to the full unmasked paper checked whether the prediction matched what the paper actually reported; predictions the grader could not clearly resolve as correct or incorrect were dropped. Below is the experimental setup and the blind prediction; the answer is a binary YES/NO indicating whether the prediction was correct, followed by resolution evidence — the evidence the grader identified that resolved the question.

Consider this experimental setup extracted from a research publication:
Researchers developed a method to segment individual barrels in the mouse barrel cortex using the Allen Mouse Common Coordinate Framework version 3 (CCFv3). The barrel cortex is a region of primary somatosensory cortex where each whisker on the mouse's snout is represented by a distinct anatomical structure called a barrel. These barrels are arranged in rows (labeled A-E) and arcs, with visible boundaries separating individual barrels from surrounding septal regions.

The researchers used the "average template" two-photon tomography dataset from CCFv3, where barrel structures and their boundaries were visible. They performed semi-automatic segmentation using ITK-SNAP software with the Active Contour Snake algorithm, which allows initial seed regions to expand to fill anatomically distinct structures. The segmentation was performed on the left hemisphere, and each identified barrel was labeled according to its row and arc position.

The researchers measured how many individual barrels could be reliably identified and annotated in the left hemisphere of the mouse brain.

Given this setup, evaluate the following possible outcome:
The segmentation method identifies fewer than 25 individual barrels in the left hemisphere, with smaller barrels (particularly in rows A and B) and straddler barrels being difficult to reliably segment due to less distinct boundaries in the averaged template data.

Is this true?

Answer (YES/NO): NO